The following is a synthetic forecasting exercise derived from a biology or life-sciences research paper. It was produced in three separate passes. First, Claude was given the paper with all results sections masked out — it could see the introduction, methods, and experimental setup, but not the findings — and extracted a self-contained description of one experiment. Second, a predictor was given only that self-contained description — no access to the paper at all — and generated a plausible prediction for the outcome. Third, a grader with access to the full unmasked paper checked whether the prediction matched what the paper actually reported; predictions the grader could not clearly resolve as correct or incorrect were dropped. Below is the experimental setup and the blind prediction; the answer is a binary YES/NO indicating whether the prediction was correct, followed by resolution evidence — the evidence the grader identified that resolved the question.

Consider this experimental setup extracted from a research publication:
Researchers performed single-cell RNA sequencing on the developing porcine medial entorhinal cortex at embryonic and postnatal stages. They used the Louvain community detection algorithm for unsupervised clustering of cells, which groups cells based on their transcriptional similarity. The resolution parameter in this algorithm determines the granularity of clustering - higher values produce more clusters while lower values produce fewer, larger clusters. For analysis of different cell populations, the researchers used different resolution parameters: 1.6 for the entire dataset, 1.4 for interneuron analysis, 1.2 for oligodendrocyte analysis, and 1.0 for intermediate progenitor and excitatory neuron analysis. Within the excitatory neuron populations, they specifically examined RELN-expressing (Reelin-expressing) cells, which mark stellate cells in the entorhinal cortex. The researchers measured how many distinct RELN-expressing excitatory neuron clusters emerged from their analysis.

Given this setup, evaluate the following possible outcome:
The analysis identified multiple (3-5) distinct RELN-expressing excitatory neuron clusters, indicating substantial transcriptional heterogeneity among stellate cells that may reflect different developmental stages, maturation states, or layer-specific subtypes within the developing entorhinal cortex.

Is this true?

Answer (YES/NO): NO